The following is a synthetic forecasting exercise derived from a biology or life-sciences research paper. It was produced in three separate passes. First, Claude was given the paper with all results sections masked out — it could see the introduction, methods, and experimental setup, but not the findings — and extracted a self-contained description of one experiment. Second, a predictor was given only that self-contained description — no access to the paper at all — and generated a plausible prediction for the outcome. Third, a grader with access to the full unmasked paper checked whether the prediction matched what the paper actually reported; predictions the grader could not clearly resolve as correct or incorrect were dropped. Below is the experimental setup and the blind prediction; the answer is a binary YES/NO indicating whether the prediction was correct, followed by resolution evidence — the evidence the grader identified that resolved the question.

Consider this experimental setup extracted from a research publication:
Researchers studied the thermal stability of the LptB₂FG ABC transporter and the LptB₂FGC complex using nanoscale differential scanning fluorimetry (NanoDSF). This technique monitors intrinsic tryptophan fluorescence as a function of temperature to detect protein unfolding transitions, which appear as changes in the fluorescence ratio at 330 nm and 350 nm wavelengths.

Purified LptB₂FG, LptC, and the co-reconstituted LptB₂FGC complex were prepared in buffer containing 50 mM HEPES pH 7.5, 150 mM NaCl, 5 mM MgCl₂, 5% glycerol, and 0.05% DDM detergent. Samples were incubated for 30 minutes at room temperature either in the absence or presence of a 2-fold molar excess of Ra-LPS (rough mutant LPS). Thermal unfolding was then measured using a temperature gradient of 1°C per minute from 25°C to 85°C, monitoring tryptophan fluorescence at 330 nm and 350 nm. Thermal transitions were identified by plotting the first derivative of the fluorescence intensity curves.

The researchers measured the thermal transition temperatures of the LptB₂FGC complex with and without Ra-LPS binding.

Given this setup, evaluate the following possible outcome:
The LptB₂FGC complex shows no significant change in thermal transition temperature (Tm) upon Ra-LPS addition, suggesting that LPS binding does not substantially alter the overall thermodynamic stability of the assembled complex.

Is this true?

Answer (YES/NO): NO